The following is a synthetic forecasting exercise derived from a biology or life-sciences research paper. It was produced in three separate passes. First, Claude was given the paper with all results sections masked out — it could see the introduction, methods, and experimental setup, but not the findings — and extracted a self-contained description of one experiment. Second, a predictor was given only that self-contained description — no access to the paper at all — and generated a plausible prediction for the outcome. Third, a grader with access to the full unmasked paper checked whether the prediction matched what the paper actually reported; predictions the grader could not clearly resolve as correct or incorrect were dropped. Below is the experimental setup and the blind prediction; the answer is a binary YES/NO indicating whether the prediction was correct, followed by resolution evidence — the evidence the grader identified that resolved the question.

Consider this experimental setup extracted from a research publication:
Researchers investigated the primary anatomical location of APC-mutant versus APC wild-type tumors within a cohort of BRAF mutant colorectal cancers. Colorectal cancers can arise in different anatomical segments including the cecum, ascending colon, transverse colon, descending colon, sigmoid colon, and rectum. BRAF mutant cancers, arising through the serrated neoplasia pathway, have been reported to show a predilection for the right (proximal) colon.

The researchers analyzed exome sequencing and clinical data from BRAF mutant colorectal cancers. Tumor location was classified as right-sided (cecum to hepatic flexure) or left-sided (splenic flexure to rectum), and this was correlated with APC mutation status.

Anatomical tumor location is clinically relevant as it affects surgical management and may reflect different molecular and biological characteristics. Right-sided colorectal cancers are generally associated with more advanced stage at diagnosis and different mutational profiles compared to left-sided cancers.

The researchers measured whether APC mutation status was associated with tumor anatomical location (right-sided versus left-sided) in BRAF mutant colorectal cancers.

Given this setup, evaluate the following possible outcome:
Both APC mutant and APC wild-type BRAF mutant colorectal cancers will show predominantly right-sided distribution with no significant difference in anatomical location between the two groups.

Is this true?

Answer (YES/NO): NO